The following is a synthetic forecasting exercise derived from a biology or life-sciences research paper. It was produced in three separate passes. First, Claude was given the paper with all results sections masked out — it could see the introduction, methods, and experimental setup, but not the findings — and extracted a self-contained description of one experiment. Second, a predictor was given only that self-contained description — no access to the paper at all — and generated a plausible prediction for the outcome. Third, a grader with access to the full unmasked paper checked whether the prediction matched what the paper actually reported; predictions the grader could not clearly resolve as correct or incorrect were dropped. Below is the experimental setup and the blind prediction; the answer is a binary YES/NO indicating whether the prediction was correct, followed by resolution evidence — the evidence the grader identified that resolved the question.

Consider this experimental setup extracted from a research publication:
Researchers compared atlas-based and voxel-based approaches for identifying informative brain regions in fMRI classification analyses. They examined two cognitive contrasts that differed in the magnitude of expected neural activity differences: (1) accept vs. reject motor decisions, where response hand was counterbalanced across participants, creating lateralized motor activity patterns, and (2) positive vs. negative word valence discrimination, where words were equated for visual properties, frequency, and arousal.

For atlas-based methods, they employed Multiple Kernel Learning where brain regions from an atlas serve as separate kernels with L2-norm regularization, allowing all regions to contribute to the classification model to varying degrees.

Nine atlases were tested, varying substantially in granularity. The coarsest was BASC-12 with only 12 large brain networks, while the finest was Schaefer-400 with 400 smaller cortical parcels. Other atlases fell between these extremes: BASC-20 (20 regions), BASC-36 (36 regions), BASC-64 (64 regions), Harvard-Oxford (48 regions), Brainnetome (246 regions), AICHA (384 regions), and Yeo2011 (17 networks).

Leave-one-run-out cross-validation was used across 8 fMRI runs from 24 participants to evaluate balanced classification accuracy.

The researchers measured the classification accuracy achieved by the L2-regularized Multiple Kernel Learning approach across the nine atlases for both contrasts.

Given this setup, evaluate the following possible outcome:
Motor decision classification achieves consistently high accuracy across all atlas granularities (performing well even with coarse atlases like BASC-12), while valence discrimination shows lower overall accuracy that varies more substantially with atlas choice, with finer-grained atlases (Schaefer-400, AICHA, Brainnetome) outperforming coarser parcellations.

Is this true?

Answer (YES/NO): NO